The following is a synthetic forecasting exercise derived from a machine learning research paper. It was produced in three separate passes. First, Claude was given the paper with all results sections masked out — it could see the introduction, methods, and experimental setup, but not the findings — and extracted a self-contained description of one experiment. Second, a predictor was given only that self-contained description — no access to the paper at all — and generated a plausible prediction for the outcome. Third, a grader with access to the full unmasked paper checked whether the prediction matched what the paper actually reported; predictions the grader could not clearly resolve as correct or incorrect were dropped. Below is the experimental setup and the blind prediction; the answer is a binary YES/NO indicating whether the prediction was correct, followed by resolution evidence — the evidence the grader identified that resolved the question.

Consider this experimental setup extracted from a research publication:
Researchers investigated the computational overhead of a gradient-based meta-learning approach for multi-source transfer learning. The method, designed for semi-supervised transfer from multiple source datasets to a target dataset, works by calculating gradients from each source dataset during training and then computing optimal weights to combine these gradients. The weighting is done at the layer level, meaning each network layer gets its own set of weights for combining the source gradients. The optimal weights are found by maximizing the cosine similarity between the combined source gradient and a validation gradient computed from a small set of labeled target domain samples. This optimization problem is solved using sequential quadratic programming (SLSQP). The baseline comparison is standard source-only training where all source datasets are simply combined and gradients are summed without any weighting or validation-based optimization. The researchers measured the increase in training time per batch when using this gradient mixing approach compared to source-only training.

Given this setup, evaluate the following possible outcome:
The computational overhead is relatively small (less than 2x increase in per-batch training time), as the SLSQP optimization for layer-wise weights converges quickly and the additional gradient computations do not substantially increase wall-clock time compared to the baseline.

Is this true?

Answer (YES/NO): NO